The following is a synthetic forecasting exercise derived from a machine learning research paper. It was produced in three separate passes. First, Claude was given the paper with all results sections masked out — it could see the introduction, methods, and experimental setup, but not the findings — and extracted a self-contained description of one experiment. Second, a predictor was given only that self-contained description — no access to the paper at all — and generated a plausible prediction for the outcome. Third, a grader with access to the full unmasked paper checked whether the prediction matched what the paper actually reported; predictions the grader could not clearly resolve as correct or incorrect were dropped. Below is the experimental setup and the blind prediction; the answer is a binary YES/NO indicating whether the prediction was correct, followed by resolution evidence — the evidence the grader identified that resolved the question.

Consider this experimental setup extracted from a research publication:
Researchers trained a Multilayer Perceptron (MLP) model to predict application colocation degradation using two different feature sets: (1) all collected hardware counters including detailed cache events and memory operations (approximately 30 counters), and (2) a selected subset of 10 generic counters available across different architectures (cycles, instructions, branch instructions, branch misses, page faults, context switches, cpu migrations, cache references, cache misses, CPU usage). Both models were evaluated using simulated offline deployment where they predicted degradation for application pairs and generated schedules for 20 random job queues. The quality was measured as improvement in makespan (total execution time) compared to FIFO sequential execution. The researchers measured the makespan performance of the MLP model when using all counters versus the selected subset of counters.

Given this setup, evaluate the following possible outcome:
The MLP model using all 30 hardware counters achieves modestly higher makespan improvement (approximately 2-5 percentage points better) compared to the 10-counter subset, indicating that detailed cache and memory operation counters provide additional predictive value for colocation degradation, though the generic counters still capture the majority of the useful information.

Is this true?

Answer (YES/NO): NO